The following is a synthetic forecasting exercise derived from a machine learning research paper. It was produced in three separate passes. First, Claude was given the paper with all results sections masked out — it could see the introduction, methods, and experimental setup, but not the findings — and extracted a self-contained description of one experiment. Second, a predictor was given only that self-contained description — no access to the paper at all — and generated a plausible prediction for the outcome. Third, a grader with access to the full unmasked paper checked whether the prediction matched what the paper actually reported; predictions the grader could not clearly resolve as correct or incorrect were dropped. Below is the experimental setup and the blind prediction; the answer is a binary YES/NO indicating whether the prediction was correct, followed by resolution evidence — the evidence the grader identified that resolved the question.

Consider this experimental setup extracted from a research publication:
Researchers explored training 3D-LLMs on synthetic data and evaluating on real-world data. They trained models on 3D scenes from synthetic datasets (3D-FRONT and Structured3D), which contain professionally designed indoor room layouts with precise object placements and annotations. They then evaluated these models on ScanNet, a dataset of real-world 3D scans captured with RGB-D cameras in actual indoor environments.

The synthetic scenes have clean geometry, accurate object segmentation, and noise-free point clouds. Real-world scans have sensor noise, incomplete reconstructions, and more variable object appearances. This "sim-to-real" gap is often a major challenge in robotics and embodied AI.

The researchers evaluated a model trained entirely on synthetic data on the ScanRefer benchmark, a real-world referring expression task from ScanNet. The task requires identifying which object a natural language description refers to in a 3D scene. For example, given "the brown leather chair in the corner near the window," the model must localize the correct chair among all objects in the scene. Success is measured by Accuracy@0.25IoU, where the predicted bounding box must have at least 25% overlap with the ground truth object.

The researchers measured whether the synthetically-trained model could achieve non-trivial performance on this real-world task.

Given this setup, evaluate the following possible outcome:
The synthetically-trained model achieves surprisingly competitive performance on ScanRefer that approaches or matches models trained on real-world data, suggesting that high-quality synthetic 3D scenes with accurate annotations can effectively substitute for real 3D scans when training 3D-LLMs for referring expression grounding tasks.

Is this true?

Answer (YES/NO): NO